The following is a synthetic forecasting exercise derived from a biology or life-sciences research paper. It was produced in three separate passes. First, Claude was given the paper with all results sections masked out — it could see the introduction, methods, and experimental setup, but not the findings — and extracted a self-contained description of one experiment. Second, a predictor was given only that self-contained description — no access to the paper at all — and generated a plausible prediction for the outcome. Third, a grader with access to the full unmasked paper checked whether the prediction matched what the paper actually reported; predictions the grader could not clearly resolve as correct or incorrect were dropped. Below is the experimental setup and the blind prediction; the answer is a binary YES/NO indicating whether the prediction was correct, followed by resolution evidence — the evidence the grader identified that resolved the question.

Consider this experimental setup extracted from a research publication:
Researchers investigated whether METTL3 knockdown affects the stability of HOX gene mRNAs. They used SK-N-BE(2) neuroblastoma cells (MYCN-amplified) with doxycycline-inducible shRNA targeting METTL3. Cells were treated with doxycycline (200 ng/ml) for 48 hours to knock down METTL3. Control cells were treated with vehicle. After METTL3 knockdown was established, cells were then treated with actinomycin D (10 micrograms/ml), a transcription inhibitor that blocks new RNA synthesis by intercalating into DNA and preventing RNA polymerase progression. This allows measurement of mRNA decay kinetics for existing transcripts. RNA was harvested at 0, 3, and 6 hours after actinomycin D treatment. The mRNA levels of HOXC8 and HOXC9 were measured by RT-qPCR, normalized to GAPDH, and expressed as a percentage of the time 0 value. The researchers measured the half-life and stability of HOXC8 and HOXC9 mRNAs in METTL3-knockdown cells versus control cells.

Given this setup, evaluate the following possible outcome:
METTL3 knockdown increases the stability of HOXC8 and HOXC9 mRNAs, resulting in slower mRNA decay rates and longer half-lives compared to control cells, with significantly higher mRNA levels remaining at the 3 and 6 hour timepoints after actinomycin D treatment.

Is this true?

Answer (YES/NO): YES